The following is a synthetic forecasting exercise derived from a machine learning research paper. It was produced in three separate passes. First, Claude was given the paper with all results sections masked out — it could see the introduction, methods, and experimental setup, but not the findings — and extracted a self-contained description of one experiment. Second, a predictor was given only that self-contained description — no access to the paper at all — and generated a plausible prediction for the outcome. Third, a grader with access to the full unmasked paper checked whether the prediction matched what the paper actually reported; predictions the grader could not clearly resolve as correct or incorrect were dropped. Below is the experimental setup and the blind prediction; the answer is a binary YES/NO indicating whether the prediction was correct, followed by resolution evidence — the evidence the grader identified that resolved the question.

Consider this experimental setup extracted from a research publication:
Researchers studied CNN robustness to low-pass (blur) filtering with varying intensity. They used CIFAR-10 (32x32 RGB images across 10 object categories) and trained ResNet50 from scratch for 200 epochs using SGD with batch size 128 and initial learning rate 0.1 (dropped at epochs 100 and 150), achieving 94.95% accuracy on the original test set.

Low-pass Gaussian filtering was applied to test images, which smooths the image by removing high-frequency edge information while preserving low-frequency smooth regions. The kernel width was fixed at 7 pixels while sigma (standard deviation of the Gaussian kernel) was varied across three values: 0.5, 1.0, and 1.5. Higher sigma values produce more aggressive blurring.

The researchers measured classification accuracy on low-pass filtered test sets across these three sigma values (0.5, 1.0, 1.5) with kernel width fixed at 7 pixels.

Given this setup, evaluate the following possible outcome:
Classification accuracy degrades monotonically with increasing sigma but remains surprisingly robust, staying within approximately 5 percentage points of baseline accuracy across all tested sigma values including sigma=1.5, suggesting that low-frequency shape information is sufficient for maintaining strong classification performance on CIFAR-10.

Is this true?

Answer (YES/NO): NO